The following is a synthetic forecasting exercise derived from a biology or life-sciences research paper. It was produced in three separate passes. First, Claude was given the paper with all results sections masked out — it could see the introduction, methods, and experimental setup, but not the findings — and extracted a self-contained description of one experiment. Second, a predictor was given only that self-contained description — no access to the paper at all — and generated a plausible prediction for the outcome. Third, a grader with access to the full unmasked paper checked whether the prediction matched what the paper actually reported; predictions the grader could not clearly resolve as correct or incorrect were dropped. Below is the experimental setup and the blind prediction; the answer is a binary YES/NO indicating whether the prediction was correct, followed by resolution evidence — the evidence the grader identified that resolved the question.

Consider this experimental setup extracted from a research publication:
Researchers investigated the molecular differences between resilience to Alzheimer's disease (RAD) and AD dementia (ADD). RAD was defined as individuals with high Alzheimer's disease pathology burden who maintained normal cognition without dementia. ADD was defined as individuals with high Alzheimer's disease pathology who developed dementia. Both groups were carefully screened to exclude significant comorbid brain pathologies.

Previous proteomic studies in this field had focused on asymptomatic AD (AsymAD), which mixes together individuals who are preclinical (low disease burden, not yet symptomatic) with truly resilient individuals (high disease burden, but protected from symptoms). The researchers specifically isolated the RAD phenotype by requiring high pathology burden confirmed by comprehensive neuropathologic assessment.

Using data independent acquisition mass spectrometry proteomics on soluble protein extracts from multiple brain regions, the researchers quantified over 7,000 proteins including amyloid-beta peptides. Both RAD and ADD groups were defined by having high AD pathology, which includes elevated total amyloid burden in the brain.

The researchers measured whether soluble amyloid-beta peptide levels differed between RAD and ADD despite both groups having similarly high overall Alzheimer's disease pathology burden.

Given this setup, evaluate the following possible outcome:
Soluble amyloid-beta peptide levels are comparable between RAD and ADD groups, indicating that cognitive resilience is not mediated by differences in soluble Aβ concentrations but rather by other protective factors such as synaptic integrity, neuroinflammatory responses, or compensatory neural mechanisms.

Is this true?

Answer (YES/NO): NO